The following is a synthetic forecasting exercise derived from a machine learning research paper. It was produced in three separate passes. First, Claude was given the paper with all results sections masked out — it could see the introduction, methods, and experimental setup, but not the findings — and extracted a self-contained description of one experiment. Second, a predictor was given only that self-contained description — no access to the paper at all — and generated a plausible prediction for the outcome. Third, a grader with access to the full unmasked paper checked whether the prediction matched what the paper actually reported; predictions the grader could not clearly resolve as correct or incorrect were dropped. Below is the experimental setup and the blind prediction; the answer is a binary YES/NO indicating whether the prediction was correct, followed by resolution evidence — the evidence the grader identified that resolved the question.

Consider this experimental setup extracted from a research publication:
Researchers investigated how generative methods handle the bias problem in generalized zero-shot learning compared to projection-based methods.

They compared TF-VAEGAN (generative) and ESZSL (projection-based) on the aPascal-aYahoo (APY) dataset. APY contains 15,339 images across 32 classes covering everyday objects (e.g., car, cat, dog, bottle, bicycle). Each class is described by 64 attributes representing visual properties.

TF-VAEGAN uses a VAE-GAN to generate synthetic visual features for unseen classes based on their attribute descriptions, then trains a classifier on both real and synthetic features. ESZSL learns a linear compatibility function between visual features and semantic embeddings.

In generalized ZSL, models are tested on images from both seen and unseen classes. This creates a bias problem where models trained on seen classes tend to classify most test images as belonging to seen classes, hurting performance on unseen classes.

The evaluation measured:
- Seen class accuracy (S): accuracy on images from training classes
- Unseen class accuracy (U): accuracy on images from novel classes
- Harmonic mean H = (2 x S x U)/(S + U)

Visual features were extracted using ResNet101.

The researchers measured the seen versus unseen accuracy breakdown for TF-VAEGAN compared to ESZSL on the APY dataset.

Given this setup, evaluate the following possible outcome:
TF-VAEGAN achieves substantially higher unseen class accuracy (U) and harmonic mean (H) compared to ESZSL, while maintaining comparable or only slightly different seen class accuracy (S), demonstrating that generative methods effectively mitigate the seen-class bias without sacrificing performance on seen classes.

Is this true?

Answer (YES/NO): YES